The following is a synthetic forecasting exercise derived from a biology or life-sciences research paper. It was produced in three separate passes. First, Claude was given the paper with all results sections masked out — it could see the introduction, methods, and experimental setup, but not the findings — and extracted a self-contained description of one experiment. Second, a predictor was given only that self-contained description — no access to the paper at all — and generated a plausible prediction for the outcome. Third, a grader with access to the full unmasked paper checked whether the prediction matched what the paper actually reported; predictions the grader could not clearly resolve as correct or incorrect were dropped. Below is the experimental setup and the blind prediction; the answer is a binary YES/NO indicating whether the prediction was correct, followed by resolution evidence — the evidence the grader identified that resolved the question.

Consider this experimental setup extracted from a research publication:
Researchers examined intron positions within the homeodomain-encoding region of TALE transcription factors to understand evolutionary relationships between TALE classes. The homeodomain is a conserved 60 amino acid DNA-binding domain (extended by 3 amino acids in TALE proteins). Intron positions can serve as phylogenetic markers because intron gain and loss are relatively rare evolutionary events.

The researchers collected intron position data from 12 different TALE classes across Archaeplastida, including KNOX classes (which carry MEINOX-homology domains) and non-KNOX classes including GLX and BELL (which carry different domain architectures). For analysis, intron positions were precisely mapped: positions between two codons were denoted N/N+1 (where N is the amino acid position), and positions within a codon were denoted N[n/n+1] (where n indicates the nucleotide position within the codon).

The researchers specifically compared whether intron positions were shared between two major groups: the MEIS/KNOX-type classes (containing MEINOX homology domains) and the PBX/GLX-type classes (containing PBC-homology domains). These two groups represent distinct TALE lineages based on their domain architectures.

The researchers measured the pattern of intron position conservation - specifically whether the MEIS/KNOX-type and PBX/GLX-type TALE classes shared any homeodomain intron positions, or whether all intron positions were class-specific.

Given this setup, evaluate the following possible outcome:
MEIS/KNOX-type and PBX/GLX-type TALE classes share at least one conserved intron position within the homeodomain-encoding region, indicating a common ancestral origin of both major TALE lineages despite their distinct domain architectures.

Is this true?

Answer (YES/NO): YES